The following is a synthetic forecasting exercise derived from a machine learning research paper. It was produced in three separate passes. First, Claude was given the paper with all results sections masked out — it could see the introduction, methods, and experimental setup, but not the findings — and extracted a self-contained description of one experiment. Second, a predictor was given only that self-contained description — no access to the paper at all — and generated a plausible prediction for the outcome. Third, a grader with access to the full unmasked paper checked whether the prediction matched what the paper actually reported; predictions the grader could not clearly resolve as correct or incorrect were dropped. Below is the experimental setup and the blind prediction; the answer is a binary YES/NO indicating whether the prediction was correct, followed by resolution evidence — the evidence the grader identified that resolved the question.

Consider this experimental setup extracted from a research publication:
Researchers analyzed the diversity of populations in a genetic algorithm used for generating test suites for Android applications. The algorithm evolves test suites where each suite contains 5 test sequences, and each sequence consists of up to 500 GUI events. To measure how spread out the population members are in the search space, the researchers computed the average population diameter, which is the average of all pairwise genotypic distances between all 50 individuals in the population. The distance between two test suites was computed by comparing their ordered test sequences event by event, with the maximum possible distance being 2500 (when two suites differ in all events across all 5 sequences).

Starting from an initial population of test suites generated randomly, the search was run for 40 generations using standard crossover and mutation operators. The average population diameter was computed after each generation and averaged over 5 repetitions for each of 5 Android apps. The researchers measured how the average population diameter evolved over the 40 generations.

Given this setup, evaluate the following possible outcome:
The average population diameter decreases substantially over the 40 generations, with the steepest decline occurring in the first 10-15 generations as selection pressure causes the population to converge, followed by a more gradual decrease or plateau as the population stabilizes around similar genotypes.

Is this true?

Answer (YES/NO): NO